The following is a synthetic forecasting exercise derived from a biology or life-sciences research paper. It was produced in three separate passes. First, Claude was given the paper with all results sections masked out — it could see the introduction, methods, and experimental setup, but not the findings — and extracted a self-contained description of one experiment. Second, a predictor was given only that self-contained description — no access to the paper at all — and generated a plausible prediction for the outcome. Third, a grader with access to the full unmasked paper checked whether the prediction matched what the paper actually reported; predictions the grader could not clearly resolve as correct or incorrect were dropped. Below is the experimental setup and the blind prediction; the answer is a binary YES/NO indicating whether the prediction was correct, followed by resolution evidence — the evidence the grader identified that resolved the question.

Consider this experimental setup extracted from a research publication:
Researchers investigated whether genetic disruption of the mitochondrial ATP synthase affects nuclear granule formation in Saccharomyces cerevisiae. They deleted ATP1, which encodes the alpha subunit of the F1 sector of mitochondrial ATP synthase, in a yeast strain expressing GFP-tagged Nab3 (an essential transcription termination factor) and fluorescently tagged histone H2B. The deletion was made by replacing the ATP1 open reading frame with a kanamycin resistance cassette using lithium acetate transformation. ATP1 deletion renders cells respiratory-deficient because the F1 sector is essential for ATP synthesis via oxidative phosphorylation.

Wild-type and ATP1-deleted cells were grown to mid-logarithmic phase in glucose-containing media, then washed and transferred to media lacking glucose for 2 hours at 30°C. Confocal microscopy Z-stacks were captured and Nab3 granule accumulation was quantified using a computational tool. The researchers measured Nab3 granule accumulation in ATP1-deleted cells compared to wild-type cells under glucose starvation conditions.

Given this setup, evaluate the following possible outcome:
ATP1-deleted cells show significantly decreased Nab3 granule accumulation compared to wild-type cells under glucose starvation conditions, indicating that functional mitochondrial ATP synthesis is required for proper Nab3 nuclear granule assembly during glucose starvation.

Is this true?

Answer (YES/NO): NO